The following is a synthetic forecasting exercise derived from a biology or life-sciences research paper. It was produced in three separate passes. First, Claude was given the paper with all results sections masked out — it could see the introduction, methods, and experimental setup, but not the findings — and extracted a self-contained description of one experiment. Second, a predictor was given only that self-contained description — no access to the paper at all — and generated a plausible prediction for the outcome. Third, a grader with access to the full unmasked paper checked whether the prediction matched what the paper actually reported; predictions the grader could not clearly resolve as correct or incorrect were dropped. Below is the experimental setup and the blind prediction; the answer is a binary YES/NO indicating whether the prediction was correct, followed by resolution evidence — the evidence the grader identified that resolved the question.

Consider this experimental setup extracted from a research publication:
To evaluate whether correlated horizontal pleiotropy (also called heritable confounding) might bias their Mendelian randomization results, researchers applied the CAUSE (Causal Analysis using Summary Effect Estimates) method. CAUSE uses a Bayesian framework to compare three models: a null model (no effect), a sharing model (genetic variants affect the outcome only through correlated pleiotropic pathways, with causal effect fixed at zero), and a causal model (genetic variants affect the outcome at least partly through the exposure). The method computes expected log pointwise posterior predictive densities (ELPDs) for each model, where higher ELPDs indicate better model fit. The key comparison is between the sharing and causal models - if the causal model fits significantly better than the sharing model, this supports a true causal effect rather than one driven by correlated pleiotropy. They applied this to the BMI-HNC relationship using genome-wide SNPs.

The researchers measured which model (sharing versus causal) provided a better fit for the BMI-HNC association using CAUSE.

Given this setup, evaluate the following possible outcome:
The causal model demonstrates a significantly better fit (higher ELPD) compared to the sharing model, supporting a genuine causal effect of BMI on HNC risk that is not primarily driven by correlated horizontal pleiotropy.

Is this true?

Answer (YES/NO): NO